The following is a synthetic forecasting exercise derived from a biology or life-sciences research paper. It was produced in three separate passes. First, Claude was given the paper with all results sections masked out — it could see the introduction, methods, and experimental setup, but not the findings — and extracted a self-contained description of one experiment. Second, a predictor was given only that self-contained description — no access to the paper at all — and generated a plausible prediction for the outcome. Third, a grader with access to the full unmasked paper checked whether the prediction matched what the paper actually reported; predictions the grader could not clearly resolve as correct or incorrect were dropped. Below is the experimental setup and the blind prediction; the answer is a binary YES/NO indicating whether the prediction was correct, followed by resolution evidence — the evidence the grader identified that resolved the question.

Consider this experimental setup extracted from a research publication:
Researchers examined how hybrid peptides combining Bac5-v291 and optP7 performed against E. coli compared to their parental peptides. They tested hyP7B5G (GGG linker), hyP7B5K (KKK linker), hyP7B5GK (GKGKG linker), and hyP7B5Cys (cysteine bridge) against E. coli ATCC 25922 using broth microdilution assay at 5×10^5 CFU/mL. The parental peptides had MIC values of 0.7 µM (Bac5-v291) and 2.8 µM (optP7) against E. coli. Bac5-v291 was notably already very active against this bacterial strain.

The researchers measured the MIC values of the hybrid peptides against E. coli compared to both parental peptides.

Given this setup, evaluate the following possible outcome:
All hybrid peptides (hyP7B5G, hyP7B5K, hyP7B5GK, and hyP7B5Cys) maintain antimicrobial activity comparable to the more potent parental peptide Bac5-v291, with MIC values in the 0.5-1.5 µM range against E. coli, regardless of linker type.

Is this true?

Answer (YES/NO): NO